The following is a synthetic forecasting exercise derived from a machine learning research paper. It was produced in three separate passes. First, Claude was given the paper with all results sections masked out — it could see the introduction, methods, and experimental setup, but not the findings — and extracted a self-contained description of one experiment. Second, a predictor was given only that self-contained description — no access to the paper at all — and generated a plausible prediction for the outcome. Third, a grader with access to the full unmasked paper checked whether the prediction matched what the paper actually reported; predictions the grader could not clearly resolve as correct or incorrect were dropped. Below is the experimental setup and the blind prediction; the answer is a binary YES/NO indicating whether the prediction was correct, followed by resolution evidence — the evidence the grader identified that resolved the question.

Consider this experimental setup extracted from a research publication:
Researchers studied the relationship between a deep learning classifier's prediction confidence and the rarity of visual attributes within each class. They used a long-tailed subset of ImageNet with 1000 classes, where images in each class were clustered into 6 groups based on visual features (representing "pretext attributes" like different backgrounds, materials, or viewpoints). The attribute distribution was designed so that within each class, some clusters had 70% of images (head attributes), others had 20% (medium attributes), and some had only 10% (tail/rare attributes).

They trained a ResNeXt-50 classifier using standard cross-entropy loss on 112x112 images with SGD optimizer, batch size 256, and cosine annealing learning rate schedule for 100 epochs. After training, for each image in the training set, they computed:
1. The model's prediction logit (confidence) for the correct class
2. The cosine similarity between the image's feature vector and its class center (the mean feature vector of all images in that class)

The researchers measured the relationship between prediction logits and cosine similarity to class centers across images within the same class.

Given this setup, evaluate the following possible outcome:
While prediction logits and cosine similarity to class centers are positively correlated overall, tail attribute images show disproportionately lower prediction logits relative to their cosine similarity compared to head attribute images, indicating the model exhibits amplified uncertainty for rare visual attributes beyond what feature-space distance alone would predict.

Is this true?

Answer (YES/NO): NO